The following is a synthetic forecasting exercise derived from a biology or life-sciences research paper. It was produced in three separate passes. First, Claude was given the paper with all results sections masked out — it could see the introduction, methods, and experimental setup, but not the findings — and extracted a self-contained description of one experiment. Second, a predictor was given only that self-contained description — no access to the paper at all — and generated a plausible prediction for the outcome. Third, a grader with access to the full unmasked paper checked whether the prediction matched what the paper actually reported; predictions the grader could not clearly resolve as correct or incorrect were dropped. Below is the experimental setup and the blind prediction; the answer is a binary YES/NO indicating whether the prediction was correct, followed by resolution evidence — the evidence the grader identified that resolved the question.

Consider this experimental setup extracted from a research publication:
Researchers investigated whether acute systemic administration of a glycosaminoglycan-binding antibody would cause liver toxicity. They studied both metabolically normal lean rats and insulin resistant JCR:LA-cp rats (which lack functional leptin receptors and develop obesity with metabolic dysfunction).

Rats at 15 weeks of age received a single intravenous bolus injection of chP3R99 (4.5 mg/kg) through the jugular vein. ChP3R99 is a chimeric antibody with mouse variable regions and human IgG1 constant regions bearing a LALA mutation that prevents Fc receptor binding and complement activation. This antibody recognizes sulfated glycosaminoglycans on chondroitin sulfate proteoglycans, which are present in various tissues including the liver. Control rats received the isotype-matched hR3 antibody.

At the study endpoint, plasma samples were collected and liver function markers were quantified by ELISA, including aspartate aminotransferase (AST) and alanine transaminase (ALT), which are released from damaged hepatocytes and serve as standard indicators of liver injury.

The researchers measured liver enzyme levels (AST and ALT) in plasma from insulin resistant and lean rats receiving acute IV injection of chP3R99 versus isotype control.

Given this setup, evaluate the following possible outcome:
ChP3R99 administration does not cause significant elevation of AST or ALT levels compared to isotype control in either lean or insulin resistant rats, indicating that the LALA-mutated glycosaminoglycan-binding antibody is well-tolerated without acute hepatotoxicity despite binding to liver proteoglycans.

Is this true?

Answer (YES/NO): YES